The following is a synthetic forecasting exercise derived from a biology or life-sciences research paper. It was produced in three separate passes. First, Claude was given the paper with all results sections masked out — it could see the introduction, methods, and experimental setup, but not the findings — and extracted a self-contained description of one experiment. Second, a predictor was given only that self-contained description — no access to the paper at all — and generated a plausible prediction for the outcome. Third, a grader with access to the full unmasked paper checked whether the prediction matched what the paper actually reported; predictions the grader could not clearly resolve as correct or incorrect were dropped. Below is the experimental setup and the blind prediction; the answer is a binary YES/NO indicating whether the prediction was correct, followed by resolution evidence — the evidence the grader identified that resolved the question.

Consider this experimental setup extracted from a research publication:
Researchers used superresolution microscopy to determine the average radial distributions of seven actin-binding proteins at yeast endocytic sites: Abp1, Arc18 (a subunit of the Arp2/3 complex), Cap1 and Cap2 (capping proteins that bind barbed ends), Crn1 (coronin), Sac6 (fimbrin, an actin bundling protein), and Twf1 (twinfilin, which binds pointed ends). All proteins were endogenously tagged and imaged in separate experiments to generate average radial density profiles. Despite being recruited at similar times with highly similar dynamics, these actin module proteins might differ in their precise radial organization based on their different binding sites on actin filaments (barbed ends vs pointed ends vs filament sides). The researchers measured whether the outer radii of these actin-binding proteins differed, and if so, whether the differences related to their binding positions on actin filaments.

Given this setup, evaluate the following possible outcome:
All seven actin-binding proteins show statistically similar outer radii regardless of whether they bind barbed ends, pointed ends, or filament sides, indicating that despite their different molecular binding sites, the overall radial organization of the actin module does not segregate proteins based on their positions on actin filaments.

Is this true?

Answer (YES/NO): NO